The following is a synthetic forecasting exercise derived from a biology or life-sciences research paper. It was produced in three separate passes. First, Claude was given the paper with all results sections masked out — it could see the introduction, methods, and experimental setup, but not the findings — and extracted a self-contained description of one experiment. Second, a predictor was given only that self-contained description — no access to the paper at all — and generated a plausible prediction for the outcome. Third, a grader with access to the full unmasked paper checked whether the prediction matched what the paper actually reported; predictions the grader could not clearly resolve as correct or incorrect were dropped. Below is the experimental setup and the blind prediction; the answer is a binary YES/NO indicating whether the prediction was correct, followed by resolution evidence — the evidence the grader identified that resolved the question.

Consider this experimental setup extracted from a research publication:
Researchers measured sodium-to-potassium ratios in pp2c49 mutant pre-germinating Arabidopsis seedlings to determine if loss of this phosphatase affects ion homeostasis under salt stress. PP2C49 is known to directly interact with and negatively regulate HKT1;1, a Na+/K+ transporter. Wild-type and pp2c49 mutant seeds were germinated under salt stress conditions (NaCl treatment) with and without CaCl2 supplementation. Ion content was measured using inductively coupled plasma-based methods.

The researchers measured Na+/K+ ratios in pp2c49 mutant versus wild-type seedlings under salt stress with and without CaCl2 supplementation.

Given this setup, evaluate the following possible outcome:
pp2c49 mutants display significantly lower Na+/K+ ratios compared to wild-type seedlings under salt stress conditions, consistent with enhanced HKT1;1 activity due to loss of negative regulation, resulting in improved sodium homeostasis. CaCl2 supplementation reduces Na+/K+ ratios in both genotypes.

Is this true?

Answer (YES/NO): NO